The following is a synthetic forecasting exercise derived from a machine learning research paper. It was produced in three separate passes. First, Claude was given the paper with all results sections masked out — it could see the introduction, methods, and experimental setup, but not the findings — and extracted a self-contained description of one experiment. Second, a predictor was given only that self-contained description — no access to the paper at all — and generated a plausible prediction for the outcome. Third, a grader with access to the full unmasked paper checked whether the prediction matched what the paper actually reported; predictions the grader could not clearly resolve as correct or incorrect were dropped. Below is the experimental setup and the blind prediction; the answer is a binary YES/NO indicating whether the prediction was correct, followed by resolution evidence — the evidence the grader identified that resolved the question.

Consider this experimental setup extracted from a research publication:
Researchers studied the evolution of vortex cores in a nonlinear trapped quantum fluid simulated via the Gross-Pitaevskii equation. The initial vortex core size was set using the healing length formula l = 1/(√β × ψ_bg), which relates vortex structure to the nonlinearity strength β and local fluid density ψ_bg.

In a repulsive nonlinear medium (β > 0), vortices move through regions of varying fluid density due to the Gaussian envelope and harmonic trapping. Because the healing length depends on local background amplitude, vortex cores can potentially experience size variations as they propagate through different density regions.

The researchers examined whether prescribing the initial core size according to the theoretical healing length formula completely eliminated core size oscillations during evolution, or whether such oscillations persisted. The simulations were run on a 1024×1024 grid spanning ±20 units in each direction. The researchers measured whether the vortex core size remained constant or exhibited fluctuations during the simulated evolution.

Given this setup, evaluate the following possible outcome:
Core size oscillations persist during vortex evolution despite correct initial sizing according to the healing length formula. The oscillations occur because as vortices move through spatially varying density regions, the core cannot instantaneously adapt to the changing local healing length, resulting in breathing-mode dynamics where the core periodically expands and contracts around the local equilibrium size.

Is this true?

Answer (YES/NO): YES